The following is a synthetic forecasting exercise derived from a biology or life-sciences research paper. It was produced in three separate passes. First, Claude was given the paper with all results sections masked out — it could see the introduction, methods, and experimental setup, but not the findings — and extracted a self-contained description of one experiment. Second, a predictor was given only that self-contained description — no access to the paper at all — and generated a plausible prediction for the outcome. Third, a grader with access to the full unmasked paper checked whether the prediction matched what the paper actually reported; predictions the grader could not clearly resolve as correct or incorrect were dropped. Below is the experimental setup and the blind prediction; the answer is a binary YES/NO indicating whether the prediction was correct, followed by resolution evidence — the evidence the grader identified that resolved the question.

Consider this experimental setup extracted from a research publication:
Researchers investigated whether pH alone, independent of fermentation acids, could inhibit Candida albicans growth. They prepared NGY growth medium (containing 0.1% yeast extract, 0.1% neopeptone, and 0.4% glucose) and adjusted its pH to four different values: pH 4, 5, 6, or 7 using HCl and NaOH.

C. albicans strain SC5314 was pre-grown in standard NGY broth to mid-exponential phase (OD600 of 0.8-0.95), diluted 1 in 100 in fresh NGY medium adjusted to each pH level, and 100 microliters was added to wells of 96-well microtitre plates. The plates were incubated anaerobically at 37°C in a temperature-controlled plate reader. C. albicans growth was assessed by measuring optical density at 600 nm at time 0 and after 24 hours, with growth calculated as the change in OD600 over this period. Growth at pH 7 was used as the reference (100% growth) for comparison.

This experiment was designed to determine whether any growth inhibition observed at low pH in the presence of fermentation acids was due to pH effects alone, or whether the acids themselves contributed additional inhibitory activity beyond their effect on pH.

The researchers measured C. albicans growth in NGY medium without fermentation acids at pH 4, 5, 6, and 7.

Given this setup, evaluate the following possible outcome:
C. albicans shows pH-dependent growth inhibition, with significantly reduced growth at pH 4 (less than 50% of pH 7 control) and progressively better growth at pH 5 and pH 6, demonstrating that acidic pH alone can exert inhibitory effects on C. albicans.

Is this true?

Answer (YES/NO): NO